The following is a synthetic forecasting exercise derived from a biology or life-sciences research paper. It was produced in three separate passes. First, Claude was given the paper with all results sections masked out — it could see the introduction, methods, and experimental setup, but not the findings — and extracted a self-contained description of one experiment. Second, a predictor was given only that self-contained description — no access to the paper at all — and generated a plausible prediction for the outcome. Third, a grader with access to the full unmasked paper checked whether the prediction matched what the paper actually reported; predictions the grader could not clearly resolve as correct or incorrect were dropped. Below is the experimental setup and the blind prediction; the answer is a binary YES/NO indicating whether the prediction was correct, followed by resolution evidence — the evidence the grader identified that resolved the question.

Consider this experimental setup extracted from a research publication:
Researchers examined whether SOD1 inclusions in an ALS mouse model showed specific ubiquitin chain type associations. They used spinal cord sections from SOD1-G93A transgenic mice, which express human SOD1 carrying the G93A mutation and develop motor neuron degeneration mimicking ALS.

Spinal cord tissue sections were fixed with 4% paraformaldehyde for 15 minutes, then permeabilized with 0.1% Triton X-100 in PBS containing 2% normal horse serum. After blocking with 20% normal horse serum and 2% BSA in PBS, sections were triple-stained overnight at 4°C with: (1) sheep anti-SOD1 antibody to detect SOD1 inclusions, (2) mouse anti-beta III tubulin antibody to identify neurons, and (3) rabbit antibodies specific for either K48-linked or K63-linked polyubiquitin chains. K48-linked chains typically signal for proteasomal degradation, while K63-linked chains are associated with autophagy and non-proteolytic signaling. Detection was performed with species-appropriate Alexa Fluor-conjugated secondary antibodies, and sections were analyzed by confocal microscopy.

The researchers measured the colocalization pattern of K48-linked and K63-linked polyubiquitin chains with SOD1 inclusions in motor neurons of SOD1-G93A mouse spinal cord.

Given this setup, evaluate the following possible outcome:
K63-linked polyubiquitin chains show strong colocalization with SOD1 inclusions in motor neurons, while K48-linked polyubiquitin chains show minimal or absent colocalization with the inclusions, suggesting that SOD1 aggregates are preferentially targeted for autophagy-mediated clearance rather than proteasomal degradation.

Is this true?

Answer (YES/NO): NO